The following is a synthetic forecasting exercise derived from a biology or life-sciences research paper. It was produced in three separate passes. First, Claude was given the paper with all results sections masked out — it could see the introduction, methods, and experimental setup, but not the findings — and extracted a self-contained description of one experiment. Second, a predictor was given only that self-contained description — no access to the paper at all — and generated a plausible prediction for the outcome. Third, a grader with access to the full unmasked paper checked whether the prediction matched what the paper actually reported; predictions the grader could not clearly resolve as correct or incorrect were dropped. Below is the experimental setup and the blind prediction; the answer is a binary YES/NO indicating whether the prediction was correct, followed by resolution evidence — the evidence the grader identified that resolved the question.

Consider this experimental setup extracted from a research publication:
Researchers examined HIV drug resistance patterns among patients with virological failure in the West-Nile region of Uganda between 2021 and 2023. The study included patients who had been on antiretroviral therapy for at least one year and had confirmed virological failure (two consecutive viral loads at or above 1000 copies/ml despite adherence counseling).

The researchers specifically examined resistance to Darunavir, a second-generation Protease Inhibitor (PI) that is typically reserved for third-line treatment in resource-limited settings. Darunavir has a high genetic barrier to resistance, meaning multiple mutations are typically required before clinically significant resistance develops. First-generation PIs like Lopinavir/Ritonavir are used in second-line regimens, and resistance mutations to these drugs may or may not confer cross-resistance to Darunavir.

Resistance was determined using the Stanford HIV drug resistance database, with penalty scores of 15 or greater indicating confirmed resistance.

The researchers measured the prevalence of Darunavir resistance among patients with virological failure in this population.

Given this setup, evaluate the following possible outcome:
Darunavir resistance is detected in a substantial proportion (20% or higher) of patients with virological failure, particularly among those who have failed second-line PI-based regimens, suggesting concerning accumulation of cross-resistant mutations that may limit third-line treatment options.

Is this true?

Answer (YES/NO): NO